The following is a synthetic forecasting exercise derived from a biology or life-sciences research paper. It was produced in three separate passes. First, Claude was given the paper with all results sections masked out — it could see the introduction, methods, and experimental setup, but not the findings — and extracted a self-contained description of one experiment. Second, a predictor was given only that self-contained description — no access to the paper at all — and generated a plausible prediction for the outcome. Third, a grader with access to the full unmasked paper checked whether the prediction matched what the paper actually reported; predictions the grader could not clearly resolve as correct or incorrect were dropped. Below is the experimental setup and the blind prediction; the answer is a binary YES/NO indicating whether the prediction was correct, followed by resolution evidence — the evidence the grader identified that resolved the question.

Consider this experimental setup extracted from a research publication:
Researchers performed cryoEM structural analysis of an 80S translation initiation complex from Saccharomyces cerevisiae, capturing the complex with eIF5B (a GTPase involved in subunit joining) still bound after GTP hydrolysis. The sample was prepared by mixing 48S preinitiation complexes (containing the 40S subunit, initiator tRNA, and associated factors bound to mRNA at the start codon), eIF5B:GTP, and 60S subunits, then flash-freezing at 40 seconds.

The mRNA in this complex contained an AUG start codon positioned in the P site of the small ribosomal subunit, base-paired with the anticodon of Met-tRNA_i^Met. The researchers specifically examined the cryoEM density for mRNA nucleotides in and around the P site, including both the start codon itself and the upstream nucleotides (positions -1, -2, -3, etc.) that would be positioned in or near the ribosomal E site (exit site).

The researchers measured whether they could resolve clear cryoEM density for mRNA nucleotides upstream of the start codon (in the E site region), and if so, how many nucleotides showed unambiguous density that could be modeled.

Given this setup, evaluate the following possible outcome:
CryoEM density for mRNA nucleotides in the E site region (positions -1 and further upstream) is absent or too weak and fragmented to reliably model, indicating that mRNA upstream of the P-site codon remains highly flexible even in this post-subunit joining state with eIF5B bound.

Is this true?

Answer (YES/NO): NO